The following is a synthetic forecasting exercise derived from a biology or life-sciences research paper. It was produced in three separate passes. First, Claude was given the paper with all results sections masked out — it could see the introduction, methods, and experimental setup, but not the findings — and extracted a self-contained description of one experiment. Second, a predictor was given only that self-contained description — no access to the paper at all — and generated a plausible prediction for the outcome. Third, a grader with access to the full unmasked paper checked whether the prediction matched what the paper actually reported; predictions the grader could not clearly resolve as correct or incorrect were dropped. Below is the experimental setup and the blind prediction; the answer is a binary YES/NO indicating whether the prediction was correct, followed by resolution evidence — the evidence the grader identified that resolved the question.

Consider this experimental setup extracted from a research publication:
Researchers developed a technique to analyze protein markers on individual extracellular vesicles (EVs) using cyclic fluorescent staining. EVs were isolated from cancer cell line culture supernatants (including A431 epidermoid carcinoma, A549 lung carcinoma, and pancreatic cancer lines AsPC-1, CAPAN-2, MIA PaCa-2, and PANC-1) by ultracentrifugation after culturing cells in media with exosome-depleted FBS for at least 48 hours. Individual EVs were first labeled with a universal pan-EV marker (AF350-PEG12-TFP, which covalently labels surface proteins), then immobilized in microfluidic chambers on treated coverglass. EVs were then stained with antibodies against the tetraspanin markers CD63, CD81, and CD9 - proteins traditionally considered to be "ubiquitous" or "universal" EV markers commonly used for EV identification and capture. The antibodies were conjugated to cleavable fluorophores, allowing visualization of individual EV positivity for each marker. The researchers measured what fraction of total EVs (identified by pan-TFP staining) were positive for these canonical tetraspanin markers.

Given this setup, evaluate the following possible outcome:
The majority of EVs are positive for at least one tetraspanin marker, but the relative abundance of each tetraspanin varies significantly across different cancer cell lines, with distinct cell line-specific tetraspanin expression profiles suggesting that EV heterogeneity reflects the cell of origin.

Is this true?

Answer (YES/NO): NO